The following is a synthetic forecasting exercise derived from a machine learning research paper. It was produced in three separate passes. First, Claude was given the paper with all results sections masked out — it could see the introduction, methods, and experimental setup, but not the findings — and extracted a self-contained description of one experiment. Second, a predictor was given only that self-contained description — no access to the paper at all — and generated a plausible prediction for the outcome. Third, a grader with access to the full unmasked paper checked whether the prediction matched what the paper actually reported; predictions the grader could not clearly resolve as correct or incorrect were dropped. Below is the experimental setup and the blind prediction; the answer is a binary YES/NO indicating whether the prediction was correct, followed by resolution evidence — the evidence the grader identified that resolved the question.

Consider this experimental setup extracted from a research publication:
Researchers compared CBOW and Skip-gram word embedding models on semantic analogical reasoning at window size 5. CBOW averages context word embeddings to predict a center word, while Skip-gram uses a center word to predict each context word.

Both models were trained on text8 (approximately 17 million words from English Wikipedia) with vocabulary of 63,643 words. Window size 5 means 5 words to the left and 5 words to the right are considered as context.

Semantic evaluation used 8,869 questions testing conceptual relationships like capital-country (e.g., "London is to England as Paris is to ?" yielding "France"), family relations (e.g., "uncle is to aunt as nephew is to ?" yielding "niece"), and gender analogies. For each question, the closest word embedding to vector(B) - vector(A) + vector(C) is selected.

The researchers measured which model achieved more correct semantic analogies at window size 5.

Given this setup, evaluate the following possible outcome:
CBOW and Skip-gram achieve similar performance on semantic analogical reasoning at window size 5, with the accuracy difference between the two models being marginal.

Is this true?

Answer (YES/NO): NO